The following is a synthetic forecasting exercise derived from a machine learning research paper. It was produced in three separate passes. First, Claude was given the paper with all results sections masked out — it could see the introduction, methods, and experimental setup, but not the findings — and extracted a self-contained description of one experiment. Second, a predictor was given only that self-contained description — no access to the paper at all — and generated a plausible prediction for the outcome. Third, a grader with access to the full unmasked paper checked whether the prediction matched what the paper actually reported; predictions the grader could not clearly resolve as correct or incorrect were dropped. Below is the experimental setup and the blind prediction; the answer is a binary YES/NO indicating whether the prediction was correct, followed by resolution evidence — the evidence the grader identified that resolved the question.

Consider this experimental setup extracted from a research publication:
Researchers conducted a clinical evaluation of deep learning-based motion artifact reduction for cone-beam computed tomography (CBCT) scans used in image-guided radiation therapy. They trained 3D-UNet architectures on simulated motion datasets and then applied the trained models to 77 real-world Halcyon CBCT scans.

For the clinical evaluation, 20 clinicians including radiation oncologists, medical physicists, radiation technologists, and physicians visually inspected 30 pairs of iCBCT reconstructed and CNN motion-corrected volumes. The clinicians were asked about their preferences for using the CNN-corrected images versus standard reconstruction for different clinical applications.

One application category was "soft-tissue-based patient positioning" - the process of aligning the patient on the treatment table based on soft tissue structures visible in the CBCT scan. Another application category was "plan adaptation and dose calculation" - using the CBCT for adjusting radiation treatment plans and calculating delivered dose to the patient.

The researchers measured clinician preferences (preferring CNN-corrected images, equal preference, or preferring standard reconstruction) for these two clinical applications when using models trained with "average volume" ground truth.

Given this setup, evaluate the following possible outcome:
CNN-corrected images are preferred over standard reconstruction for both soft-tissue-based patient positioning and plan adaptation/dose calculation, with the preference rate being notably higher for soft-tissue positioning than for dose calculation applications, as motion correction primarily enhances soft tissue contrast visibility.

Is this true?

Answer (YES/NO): NO